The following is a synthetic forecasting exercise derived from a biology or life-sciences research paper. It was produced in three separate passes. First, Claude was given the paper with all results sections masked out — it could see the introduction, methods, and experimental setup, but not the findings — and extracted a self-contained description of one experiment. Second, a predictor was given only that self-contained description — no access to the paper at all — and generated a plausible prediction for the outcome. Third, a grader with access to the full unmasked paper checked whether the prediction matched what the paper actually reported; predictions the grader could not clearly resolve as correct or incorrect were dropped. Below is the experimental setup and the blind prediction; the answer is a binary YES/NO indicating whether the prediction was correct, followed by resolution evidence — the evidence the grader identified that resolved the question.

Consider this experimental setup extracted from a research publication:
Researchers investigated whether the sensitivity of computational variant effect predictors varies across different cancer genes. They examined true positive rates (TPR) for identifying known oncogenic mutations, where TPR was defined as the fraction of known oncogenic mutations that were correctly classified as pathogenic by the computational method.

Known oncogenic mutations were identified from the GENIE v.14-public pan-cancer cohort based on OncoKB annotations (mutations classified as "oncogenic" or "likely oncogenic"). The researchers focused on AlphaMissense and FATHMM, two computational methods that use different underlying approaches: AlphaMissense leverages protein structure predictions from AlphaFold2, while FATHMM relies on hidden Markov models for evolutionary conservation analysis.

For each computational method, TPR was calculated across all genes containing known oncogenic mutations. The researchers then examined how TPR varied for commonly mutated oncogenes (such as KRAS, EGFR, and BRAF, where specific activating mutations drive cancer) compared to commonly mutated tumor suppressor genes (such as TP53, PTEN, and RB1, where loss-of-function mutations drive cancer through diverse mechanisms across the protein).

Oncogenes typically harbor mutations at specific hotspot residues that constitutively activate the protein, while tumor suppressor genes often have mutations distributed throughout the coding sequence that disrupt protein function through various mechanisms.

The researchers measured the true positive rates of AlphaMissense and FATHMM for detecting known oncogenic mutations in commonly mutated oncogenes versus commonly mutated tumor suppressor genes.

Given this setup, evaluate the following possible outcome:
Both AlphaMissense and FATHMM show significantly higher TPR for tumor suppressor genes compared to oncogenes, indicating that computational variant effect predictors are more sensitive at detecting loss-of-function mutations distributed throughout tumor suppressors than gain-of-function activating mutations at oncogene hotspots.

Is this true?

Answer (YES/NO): YES